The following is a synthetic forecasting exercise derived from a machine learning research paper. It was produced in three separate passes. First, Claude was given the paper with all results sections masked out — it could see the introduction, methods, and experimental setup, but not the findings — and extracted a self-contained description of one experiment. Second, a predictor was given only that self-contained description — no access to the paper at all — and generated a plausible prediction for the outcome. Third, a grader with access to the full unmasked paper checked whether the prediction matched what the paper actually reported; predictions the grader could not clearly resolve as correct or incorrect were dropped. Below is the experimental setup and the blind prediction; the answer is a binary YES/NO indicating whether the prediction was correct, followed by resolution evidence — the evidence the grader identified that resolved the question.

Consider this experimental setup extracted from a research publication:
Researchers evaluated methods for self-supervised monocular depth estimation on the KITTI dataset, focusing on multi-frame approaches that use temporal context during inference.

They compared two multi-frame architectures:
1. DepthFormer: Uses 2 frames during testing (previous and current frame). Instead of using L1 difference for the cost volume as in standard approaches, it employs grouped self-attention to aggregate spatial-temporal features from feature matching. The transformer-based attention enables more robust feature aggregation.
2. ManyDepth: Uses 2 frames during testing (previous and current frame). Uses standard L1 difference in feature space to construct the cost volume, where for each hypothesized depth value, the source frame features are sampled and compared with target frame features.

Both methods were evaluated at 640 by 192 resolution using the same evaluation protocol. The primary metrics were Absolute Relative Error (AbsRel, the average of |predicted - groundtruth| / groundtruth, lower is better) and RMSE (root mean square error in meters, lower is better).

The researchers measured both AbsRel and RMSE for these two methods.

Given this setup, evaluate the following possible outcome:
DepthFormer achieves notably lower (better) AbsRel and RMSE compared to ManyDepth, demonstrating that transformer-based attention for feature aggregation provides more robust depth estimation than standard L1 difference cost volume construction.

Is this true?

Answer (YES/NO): YES